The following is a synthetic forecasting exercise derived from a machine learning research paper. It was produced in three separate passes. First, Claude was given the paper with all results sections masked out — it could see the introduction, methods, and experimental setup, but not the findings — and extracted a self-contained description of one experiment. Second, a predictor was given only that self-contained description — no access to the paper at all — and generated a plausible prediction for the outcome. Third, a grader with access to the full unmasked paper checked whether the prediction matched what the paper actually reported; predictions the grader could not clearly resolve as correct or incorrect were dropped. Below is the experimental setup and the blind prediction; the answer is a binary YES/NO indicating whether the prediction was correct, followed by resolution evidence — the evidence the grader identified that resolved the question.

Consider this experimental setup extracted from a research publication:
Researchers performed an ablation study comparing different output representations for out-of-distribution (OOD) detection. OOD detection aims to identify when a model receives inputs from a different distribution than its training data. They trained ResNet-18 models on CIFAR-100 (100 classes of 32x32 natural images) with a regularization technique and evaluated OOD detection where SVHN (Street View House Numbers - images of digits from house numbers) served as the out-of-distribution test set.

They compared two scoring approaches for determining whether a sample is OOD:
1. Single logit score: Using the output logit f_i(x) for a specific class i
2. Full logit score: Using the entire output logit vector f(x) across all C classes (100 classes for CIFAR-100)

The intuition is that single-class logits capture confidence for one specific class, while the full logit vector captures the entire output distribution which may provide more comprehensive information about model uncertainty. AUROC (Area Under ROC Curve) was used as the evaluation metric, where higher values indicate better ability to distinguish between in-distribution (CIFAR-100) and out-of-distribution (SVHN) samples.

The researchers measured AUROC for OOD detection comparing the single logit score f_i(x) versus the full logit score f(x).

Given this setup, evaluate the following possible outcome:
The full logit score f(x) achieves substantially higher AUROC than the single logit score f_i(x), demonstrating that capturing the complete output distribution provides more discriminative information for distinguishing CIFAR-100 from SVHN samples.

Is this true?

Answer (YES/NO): YES